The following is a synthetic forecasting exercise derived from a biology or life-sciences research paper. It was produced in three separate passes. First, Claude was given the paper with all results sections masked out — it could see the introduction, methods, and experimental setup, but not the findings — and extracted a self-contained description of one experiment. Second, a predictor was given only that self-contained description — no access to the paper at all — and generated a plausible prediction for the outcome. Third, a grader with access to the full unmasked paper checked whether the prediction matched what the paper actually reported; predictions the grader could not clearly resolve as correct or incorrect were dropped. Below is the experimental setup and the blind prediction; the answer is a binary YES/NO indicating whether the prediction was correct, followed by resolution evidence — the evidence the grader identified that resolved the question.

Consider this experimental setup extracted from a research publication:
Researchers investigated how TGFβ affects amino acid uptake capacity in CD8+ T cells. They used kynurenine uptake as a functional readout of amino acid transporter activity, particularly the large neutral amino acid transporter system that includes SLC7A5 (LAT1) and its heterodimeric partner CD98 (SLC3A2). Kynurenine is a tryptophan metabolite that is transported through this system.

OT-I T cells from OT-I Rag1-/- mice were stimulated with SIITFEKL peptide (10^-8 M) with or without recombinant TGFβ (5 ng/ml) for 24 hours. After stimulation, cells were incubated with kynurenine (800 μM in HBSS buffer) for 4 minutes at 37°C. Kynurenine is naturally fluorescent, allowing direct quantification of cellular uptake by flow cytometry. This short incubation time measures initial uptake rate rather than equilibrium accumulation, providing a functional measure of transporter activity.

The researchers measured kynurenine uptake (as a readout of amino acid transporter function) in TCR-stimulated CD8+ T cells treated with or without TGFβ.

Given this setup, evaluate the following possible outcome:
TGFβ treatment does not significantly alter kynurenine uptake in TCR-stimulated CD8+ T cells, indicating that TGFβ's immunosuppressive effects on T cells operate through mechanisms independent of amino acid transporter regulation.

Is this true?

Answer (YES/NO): NO